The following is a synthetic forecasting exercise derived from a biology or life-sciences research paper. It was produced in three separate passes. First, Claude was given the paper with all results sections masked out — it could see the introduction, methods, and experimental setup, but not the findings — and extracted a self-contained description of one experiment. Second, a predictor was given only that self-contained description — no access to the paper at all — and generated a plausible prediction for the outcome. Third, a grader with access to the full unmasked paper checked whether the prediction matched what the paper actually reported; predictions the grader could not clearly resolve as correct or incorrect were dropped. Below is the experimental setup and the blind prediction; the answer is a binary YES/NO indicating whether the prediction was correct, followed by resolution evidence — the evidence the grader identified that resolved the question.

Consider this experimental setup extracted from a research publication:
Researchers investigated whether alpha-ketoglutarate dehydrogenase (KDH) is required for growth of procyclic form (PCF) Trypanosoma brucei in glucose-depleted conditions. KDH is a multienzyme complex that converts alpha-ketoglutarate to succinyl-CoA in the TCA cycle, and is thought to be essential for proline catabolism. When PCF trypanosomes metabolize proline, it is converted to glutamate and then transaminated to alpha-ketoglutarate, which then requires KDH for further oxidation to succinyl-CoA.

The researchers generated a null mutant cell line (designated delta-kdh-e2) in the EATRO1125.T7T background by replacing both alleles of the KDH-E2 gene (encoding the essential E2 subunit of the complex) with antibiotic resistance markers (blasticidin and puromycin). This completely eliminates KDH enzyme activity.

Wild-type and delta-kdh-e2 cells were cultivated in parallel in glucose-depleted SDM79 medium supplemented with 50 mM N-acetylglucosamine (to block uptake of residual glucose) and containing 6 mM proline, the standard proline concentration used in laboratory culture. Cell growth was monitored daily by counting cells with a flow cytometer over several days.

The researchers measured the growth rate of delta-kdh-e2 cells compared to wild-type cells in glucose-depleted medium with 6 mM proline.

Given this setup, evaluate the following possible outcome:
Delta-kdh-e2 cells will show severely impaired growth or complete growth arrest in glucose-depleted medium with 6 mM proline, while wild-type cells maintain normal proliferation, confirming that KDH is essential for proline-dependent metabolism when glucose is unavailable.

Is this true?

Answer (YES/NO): YES